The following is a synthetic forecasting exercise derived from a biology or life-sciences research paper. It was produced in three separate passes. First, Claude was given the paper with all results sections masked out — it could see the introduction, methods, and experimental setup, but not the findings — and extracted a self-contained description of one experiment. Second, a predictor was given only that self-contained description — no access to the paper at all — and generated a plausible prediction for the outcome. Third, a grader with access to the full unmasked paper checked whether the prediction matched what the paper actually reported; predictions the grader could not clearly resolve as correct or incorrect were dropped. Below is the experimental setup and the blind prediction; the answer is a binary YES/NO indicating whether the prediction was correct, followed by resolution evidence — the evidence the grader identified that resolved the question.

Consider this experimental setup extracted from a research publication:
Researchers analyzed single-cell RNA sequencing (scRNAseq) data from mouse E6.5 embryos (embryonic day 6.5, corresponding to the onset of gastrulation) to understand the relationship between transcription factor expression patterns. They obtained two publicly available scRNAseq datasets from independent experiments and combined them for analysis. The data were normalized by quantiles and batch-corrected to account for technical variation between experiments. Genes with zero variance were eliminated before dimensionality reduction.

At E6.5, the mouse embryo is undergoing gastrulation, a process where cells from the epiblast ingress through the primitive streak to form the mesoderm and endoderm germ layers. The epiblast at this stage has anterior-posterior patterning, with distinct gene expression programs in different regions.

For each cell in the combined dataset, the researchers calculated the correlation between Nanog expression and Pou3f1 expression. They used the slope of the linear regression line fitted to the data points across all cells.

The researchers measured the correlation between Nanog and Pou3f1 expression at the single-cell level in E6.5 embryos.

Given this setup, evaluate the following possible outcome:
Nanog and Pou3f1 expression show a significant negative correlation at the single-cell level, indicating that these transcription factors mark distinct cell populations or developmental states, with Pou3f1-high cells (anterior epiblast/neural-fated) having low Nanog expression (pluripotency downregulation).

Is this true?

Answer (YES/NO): YES